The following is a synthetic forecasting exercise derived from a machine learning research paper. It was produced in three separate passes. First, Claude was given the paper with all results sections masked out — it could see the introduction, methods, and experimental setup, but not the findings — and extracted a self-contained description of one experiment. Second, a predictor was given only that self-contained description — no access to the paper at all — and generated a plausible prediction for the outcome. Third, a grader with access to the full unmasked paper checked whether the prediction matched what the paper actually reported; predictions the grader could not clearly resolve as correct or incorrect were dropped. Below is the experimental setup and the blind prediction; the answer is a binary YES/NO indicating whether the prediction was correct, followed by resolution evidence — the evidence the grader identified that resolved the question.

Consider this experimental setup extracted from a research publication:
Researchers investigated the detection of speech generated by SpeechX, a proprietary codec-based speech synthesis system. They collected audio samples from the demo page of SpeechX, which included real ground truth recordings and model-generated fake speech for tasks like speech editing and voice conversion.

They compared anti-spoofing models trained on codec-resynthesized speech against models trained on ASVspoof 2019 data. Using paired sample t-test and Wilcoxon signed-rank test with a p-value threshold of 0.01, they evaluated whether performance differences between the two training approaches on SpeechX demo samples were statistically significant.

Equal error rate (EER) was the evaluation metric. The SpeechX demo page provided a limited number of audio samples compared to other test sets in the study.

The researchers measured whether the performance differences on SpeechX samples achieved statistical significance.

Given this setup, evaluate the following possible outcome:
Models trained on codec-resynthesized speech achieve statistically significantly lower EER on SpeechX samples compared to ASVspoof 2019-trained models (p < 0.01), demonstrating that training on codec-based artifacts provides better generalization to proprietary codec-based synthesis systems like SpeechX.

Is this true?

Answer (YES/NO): NO